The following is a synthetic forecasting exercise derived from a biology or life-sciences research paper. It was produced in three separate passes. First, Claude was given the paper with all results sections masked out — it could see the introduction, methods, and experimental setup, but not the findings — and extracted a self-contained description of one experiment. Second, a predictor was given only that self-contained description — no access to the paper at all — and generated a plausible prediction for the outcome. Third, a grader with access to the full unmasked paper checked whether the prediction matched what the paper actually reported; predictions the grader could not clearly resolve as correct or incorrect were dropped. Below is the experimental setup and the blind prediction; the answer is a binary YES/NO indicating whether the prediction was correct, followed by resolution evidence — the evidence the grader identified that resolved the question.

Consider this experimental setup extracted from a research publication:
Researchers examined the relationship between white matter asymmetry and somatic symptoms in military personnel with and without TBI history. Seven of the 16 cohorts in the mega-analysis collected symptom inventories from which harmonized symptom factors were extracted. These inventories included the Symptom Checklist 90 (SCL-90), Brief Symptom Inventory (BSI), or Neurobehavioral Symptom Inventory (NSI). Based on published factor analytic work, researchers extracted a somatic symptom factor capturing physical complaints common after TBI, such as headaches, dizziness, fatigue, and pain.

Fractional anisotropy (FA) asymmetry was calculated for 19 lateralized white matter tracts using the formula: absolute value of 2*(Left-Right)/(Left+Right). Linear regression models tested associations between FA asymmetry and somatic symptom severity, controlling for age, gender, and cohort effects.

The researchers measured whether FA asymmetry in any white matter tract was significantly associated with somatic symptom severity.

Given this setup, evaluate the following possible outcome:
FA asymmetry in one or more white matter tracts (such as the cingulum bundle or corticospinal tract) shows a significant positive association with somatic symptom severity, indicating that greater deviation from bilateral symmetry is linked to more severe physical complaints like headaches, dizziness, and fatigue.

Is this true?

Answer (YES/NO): YES